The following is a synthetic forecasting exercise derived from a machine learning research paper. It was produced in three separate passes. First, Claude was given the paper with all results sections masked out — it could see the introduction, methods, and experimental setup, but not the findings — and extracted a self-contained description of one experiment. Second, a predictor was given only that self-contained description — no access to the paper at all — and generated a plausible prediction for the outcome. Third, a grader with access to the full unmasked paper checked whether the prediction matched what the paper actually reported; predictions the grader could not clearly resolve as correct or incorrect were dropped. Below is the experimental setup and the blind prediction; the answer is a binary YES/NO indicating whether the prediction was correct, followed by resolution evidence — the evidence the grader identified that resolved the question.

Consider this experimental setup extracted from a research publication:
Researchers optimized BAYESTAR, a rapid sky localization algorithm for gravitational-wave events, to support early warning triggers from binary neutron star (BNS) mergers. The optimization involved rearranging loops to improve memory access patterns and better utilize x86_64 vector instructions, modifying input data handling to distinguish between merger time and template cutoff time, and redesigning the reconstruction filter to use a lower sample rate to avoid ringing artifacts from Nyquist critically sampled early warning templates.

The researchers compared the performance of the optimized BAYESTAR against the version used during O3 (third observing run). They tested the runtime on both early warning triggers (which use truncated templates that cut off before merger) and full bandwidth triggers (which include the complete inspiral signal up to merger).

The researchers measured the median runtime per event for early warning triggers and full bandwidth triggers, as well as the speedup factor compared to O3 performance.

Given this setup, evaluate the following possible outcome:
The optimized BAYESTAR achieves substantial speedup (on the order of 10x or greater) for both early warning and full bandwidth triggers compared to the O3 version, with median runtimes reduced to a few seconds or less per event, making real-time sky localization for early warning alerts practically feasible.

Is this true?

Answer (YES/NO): NO